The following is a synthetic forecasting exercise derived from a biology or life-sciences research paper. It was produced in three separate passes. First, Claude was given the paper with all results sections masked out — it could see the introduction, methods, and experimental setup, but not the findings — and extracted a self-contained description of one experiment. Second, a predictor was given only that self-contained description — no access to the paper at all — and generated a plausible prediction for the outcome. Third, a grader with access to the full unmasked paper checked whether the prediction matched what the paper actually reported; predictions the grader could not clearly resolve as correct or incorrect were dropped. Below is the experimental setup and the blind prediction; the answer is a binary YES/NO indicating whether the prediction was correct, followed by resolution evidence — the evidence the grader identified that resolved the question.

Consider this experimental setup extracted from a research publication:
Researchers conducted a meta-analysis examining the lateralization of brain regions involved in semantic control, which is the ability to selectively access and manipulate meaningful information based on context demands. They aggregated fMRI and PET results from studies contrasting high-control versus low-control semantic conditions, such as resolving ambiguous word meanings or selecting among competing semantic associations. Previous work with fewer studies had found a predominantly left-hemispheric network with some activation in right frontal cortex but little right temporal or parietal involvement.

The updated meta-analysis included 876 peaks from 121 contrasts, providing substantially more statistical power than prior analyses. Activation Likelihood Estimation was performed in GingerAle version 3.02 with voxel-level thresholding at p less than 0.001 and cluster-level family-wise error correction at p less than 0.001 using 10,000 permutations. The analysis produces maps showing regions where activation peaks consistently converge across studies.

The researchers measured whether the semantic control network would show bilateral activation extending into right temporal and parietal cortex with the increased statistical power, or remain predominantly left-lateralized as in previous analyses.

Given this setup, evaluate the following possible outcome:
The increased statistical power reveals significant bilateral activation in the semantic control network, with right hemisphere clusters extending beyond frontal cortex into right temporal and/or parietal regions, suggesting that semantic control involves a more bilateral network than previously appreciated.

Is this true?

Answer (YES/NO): NO